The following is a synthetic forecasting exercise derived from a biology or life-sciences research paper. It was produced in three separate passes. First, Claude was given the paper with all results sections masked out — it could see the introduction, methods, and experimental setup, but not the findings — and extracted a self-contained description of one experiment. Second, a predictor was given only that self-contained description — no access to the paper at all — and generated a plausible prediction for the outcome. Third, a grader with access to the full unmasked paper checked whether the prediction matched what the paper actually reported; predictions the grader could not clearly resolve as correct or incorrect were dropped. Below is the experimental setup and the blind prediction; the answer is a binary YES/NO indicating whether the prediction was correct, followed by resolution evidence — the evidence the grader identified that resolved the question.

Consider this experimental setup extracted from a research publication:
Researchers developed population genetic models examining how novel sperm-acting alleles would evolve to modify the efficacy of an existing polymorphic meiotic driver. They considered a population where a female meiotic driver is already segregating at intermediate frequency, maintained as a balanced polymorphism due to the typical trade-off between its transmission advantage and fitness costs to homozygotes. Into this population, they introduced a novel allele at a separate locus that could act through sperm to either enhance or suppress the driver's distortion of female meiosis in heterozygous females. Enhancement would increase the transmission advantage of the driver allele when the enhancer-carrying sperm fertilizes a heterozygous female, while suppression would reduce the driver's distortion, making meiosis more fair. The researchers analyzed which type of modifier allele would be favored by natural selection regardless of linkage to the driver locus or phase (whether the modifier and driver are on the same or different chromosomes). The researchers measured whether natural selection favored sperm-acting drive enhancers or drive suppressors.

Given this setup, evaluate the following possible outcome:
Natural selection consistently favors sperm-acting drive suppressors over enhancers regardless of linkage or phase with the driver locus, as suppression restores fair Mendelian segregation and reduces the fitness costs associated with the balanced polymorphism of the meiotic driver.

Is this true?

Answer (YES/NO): YES